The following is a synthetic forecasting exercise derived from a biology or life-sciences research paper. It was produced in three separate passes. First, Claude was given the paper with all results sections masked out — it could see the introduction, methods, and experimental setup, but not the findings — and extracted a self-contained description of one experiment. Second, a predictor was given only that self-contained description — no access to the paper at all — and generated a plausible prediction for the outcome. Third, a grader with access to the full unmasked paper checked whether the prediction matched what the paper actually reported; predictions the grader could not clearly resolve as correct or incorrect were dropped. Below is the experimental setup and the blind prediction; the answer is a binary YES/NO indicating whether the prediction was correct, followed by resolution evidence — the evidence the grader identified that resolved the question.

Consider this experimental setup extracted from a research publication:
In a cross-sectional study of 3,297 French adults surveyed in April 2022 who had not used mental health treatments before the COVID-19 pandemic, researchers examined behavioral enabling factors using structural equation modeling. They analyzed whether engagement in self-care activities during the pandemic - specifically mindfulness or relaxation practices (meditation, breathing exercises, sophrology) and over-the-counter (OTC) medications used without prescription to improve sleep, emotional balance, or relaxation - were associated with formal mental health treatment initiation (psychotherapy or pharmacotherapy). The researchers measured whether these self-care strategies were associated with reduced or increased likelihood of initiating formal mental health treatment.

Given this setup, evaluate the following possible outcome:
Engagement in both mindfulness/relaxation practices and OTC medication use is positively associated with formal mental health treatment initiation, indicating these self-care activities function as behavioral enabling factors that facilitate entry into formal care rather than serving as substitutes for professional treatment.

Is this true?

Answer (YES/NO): YES